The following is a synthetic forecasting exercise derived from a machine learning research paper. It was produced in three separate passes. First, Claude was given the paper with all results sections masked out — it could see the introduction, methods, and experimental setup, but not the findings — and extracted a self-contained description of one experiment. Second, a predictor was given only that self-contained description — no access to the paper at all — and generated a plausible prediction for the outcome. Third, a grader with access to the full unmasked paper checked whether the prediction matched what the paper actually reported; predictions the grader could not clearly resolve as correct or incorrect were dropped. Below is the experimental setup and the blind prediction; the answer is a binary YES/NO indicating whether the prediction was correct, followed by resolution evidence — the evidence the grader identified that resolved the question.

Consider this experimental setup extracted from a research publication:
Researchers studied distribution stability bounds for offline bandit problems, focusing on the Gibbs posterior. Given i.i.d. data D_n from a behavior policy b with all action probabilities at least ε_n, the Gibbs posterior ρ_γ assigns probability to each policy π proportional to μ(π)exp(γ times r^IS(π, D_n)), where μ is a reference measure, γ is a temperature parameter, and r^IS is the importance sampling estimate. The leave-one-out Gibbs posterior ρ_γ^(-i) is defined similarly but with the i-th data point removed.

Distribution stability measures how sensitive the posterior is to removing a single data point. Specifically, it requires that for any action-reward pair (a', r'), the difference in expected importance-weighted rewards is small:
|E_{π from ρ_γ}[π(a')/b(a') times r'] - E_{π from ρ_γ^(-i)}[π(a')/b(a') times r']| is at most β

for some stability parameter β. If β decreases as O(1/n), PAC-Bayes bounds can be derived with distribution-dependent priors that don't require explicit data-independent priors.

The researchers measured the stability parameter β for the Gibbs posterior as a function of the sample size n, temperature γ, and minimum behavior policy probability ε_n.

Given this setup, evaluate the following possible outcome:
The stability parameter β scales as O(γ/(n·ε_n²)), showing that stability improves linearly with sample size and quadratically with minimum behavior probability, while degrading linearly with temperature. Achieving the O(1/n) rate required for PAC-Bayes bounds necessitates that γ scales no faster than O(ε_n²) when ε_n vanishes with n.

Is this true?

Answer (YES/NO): NO